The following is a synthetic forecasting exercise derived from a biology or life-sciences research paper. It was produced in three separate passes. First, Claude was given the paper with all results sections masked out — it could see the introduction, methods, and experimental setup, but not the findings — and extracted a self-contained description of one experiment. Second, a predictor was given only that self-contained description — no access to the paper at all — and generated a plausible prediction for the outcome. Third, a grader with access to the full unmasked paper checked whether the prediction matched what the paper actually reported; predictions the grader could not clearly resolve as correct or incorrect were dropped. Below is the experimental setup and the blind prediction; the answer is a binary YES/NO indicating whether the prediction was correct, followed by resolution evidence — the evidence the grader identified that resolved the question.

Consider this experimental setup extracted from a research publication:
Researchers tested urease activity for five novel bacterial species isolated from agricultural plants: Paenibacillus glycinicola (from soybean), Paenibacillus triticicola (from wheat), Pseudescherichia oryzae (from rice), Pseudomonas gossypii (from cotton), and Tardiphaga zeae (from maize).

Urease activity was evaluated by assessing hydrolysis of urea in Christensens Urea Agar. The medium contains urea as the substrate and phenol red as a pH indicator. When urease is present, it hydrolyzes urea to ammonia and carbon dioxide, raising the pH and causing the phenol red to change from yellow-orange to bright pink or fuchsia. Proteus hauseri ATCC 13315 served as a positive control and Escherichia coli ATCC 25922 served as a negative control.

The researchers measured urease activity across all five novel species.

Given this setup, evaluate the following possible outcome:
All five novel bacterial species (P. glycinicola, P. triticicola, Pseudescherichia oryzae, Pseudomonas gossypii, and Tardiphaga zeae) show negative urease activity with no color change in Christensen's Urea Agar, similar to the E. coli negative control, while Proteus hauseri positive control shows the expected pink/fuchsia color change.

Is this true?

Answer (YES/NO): YES